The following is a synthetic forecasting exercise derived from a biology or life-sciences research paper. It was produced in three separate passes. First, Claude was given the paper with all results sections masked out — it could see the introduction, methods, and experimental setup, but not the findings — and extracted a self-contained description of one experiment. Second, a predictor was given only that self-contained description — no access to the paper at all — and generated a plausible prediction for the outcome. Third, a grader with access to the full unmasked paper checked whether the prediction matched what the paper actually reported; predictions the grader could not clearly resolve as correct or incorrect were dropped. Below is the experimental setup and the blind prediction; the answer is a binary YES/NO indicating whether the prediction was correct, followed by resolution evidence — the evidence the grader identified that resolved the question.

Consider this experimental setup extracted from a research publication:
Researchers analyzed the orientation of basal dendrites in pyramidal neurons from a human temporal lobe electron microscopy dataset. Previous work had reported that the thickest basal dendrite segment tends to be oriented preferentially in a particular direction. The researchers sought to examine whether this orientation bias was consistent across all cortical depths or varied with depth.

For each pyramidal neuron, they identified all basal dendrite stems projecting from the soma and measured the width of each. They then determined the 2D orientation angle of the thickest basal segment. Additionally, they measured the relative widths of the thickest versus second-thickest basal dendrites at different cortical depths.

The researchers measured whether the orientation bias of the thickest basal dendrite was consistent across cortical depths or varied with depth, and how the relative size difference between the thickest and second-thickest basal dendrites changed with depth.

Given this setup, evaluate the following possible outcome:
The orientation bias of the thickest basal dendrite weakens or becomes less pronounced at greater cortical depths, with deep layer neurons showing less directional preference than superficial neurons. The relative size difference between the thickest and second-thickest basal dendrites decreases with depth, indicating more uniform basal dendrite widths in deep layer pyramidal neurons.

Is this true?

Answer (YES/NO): NO